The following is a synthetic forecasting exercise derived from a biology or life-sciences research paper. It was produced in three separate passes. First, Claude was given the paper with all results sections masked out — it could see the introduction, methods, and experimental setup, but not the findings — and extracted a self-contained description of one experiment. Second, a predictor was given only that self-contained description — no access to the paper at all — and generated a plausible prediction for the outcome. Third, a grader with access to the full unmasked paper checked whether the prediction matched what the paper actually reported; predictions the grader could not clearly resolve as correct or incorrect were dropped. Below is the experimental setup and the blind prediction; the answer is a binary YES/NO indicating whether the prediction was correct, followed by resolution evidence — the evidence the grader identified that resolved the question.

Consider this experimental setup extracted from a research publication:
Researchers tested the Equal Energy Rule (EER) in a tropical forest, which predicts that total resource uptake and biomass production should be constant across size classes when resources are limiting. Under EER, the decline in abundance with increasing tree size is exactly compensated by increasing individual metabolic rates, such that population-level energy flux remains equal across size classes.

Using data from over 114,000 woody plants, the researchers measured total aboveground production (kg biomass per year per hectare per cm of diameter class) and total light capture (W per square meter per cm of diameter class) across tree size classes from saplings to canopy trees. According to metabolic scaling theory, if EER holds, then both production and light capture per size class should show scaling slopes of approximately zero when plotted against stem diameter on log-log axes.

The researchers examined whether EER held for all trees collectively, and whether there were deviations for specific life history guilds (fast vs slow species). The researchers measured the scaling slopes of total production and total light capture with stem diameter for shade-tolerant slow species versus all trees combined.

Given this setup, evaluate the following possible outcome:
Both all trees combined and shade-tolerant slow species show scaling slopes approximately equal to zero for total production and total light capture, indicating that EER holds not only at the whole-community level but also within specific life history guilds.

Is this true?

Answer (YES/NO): NO